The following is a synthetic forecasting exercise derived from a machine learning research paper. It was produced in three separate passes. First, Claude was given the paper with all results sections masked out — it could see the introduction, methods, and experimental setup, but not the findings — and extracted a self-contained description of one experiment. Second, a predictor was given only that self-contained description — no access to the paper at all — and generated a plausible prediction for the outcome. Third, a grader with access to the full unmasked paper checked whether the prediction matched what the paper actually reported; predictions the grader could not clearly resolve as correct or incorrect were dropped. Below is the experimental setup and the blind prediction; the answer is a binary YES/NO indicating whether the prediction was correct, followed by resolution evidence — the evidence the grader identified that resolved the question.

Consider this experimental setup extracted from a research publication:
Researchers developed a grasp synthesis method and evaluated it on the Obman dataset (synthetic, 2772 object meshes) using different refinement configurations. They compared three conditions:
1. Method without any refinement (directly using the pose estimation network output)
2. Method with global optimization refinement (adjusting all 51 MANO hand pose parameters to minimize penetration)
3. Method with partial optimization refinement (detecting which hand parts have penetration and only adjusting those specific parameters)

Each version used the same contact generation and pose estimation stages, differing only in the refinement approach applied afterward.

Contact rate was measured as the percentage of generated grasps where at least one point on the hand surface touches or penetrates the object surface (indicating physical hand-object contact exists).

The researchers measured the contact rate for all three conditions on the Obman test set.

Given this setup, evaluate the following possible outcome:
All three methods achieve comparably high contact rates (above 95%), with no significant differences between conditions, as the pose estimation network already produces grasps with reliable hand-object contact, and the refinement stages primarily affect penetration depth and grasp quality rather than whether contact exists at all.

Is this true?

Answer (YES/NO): NO